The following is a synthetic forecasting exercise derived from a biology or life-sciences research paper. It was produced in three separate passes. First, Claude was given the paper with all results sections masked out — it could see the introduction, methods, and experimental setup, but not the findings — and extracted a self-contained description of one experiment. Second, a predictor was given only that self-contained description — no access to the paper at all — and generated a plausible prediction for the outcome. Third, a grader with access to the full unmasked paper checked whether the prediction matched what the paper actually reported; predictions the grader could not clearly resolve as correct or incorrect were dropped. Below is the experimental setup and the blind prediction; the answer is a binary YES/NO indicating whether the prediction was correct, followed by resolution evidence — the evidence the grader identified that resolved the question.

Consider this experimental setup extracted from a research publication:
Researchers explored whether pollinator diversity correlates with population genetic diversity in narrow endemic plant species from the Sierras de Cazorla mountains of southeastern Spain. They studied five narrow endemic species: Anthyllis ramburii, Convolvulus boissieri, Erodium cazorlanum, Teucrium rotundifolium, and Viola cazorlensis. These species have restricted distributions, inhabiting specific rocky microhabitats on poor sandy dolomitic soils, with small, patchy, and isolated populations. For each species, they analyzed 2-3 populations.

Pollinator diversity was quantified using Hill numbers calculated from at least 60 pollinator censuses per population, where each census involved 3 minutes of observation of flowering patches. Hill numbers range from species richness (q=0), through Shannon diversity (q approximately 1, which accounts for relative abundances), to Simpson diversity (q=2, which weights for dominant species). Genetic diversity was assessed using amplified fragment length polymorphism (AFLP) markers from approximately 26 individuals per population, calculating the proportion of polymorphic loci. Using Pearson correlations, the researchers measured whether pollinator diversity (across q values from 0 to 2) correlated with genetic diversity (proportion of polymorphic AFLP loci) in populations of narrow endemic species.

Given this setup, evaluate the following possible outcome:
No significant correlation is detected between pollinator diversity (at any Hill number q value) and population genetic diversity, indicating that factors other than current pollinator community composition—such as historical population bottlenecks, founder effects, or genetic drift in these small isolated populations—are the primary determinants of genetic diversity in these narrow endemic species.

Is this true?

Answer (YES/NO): NO